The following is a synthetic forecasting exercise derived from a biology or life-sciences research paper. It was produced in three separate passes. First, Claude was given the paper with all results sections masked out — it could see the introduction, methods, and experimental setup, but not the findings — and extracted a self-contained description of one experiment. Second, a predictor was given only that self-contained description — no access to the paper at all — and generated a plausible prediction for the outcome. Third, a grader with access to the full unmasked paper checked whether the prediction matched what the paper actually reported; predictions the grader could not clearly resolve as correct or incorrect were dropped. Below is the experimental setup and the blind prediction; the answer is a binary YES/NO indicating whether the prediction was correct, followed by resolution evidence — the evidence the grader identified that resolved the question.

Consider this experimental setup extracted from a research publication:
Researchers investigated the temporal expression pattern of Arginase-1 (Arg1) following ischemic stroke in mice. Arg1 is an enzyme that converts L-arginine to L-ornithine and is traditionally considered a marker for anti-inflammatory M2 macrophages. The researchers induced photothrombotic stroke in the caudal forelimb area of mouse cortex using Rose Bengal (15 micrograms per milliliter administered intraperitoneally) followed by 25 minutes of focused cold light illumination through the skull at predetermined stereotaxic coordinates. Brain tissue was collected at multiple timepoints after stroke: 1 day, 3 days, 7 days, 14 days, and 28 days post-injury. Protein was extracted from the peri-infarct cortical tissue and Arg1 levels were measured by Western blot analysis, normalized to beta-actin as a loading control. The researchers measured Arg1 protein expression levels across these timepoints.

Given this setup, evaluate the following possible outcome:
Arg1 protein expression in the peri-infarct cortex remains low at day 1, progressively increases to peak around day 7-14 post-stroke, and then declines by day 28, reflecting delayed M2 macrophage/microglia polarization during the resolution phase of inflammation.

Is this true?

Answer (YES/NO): YES